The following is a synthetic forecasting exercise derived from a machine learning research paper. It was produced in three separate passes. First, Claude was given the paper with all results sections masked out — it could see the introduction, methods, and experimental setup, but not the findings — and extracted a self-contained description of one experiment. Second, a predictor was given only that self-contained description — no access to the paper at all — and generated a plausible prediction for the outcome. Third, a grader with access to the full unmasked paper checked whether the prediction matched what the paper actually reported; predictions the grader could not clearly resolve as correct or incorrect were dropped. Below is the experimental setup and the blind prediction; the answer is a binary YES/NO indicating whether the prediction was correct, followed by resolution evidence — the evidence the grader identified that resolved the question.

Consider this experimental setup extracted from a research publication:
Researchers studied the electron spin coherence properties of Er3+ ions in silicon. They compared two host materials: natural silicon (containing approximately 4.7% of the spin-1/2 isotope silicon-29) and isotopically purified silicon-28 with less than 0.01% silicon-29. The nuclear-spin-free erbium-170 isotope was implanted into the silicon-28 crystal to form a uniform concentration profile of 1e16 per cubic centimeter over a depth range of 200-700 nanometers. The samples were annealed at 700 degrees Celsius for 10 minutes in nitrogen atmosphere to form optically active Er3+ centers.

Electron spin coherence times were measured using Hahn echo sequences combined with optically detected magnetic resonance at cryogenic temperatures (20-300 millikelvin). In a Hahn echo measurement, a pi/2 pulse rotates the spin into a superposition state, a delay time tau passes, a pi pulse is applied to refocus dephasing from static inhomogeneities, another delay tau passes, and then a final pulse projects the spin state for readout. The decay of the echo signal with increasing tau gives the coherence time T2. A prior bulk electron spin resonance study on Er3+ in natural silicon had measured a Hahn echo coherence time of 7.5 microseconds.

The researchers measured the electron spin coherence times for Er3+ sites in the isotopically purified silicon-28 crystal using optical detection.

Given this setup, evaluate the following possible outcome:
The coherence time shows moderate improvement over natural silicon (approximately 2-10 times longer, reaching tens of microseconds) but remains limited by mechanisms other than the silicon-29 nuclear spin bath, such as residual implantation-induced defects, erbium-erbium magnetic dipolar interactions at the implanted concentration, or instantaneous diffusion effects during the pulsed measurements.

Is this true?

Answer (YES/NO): NO